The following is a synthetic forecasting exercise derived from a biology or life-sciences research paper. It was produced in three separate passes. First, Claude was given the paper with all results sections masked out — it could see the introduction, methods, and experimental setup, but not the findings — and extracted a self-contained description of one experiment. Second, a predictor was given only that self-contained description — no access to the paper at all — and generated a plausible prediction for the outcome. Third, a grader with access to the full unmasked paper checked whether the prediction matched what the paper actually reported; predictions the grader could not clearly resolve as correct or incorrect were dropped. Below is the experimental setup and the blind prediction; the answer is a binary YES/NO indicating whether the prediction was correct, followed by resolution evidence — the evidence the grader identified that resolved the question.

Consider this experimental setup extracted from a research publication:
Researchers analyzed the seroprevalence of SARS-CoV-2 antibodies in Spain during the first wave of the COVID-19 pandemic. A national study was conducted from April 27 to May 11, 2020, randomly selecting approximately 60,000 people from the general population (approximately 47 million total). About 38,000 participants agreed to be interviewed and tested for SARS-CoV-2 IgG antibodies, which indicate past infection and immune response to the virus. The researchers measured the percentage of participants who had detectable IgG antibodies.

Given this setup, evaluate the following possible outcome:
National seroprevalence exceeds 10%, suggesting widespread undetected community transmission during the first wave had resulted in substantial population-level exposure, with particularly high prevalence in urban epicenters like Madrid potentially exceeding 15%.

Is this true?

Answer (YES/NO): NO